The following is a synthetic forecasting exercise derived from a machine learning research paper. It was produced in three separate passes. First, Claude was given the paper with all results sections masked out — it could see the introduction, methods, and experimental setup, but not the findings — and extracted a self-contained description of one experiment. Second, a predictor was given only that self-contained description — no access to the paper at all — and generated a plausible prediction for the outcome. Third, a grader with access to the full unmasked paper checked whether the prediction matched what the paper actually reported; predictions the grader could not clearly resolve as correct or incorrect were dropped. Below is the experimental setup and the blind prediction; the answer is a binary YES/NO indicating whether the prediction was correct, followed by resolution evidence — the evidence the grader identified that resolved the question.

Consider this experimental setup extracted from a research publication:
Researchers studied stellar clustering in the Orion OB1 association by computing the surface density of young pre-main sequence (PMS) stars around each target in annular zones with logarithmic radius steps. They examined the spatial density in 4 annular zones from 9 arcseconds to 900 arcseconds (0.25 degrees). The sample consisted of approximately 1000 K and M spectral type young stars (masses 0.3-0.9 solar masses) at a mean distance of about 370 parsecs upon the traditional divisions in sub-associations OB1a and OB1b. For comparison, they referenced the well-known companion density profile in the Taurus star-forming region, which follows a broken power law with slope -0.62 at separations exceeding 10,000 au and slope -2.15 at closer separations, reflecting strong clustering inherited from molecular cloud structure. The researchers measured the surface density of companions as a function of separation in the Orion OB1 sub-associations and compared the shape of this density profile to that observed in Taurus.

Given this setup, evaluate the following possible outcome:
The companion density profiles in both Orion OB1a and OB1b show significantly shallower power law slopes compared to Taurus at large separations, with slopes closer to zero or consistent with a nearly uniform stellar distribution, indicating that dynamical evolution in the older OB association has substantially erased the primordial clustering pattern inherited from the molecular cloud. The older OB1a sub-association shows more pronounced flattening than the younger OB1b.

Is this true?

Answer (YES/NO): NO